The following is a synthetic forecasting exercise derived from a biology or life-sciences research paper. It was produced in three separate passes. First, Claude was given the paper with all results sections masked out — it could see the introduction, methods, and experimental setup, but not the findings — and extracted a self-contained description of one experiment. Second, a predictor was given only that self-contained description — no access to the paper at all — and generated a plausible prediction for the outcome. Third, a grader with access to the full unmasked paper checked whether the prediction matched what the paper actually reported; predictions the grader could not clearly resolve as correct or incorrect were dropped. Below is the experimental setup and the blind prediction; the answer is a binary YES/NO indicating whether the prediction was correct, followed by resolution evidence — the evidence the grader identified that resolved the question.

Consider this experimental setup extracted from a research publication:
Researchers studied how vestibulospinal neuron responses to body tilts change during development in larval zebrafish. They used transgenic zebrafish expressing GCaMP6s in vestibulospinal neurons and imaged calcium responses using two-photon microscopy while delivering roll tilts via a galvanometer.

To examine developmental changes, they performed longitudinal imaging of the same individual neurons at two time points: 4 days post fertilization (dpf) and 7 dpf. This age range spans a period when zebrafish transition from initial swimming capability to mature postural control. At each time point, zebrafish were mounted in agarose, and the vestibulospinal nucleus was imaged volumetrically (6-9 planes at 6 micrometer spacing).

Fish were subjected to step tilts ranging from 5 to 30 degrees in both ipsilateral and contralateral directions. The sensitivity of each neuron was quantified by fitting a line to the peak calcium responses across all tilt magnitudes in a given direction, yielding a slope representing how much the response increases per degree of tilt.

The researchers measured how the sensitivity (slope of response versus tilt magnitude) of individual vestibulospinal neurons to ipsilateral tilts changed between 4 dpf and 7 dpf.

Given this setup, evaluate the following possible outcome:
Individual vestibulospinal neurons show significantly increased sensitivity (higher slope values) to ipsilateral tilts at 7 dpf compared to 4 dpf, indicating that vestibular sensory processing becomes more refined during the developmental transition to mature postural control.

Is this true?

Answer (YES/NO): YES